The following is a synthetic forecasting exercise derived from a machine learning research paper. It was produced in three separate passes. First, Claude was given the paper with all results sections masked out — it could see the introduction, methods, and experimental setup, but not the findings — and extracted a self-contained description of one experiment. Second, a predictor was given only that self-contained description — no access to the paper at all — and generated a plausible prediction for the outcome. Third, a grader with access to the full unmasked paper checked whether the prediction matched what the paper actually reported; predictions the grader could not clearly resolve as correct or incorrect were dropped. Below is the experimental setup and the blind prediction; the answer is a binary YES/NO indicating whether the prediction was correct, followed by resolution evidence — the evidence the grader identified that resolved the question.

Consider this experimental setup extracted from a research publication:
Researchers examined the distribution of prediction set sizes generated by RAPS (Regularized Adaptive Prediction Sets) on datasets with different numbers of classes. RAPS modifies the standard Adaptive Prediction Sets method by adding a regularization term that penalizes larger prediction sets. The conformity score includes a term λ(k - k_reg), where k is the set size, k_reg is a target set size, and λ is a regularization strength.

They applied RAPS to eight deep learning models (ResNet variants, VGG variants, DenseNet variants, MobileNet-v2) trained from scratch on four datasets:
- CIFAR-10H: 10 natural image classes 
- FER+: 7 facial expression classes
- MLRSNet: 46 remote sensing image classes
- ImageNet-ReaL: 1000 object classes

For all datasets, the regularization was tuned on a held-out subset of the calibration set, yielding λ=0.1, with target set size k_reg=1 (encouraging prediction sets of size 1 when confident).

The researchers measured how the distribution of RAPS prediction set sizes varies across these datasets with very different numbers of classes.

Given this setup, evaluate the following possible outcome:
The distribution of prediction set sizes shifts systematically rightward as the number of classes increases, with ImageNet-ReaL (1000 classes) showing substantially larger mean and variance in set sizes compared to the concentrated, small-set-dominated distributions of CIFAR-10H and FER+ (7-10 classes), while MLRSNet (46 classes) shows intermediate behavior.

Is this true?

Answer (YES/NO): NO